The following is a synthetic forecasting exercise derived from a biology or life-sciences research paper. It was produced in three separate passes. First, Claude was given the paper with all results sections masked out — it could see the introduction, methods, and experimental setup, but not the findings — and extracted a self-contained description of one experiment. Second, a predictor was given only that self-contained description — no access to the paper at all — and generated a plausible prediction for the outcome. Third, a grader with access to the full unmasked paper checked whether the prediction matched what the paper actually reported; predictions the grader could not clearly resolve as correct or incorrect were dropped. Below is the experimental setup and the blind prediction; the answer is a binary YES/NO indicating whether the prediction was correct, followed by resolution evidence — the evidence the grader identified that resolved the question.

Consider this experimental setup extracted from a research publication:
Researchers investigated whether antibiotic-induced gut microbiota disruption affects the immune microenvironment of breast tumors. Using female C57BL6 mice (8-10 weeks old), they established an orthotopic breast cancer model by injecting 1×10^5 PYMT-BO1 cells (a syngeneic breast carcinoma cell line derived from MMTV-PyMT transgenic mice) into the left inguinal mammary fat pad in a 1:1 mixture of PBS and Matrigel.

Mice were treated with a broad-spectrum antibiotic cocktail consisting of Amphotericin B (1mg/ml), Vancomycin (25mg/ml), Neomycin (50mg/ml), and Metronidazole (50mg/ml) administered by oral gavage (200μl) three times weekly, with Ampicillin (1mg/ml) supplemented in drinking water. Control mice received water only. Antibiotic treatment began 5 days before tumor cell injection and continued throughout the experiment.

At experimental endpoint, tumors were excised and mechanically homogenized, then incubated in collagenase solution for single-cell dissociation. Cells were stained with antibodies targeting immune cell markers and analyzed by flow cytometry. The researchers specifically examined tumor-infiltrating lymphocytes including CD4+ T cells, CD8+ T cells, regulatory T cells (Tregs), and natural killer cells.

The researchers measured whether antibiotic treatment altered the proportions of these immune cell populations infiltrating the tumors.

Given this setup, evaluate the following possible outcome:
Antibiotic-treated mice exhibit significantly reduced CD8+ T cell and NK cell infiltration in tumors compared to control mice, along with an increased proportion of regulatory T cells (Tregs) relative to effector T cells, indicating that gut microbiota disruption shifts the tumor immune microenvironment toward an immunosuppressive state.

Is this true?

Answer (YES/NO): NO